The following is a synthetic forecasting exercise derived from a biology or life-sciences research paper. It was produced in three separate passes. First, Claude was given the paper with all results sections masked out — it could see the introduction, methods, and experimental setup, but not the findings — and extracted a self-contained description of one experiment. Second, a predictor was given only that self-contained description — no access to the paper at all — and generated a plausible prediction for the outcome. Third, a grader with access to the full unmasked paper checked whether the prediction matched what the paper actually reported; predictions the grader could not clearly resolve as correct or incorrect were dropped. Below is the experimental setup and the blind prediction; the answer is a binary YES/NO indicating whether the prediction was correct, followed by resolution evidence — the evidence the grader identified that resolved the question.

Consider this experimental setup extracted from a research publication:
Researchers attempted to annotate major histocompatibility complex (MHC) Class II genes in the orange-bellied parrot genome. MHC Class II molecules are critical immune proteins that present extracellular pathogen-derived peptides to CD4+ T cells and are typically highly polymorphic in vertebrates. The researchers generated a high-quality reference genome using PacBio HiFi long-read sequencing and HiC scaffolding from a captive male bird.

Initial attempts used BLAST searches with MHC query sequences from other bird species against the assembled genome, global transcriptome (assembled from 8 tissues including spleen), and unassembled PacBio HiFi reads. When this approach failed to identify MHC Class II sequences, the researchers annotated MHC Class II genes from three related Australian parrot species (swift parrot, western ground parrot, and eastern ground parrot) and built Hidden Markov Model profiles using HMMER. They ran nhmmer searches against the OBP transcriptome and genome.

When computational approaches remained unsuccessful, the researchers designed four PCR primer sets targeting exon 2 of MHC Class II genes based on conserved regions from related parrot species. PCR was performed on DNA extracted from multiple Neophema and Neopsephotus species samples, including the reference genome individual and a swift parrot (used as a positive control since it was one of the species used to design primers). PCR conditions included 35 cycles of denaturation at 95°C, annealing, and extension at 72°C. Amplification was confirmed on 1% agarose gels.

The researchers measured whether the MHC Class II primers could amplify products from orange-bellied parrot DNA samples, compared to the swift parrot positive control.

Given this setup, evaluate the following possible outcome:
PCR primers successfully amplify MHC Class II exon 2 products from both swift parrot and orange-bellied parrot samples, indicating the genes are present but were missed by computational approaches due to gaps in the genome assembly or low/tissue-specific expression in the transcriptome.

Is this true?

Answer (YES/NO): YES